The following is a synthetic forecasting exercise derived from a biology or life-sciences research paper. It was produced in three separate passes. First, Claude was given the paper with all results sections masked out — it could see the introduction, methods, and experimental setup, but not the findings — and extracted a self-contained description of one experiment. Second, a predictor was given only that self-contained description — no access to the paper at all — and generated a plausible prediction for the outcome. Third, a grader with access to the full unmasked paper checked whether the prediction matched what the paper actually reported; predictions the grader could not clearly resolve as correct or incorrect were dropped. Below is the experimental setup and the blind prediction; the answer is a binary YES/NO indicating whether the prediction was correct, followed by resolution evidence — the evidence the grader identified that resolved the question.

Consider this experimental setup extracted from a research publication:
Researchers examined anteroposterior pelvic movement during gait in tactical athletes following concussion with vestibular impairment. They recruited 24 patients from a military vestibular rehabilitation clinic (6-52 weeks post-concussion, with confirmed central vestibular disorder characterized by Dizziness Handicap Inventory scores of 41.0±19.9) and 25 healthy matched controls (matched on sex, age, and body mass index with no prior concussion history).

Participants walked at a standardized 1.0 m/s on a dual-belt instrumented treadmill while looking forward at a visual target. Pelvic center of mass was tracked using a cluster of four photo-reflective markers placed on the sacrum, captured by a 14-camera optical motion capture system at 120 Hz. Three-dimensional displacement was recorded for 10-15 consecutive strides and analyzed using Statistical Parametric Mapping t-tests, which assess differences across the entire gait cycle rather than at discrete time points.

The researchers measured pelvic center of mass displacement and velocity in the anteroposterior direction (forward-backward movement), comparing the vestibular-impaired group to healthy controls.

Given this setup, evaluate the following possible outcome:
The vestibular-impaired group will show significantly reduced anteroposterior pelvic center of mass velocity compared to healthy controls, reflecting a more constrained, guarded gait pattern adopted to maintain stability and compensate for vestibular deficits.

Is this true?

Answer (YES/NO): NO